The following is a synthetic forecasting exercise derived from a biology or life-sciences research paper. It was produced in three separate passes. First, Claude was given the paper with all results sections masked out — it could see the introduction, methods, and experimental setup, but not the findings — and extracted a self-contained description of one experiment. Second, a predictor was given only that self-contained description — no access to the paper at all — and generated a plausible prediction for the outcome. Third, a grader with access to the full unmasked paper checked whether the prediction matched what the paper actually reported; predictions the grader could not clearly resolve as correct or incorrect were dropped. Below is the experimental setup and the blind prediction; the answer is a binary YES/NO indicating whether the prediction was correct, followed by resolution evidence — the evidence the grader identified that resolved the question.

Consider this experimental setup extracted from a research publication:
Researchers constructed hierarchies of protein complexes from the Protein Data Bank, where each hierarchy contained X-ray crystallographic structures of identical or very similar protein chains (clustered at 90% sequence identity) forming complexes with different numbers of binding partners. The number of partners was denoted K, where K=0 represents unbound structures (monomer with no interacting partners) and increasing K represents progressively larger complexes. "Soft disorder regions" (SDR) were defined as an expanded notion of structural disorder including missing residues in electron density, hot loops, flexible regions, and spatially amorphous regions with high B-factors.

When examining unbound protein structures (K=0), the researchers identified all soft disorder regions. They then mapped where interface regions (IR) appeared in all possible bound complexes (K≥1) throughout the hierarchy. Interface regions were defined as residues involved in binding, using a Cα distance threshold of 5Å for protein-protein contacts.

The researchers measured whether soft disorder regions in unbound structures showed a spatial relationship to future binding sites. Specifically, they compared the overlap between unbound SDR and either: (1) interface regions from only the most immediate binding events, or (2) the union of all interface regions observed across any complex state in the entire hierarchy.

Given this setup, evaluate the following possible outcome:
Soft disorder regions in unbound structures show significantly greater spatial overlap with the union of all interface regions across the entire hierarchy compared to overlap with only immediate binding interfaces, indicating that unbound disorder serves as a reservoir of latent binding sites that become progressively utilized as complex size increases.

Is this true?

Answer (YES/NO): NO